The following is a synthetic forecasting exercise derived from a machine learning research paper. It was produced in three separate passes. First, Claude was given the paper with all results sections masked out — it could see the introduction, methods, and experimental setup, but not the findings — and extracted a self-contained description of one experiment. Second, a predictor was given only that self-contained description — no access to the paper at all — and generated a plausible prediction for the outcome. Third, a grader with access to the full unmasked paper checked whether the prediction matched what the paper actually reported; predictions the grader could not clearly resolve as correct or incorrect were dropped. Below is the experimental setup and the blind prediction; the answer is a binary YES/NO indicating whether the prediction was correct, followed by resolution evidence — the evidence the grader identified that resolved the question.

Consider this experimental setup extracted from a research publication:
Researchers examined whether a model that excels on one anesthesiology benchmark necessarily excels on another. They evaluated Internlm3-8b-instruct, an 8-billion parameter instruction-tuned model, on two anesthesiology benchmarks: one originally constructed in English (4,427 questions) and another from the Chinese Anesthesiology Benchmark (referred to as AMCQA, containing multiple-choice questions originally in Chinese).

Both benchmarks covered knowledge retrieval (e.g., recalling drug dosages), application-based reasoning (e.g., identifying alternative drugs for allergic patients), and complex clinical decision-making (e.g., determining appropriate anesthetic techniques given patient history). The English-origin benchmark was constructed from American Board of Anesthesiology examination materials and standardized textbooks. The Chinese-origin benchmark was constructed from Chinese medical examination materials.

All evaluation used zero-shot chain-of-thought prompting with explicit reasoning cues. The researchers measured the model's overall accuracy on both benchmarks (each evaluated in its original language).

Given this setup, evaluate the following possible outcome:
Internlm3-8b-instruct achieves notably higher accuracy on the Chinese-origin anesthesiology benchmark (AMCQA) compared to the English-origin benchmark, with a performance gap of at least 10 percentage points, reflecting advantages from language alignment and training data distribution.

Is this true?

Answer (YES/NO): YES